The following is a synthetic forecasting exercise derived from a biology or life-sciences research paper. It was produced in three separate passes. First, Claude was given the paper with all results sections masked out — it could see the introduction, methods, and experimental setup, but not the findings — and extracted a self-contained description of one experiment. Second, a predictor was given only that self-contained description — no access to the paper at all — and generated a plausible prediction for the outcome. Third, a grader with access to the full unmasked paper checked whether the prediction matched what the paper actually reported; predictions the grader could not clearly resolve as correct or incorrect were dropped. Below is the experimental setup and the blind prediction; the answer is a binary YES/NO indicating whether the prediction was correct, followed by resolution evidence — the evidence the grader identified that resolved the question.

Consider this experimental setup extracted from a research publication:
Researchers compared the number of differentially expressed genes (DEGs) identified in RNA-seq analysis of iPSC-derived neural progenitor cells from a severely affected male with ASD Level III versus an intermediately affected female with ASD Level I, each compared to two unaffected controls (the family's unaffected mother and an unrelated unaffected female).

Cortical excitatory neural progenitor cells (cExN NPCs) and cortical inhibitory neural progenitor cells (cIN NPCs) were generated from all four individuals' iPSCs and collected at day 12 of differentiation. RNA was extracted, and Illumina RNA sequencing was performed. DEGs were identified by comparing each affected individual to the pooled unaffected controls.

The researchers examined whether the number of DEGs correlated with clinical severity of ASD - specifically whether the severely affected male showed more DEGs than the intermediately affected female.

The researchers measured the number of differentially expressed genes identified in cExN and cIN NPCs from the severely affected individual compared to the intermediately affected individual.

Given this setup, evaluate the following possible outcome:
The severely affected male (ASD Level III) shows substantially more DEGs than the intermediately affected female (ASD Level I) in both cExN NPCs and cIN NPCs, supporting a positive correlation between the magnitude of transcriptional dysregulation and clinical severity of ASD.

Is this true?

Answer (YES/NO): YES